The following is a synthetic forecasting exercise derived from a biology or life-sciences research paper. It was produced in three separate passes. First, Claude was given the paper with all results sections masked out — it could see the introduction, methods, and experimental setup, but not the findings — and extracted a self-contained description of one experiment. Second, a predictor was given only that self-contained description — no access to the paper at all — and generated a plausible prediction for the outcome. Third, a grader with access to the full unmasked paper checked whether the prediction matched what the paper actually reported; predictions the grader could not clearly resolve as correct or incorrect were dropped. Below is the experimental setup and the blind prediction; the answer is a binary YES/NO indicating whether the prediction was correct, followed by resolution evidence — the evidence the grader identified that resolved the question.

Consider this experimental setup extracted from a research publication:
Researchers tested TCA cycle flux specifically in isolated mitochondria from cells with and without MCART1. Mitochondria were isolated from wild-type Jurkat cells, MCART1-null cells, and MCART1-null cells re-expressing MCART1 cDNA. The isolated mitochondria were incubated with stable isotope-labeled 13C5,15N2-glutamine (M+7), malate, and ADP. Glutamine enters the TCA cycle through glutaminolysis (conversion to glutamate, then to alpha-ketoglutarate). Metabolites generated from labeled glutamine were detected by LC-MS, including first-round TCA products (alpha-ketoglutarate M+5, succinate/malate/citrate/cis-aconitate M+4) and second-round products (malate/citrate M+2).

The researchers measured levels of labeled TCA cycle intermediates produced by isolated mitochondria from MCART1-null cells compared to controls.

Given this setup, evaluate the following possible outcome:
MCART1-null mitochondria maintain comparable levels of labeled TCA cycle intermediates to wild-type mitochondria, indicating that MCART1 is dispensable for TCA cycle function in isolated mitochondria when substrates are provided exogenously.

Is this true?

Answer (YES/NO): NO